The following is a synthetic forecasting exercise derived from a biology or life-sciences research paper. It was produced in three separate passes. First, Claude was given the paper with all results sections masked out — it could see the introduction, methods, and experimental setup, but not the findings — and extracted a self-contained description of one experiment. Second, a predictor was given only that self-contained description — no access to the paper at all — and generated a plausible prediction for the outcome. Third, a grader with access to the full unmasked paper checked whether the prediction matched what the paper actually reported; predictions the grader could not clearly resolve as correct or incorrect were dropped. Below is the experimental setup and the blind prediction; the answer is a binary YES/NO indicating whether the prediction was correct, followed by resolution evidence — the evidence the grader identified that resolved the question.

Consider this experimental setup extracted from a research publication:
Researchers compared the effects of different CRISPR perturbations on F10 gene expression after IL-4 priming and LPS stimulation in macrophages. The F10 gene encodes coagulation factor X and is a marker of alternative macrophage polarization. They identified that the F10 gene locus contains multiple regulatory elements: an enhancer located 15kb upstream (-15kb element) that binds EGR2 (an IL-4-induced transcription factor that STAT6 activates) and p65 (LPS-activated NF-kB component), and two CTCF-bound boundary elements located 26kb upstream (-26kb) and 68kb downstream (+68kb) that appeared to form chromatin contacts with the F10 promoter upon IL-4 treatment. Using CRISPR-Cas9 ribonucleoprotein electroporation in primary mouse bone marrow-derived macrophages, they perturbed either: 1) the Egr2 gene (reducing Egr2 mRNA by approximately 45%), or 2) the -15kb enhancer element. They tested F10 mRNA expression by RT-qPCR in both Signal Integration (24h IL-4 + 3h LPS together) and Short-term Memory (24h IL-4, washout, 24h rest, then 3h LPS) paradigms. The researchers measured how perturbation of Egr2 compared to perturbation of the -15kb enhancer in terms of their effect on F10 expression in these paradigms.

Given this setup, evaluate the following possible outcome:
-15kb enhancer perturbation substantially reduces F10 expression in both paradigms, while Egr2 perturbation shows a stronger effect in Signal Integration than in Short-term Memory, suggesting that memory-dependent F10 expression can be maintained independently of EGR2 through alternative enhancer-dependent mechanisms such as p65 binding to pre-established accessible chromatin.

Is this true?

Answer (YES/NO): NO